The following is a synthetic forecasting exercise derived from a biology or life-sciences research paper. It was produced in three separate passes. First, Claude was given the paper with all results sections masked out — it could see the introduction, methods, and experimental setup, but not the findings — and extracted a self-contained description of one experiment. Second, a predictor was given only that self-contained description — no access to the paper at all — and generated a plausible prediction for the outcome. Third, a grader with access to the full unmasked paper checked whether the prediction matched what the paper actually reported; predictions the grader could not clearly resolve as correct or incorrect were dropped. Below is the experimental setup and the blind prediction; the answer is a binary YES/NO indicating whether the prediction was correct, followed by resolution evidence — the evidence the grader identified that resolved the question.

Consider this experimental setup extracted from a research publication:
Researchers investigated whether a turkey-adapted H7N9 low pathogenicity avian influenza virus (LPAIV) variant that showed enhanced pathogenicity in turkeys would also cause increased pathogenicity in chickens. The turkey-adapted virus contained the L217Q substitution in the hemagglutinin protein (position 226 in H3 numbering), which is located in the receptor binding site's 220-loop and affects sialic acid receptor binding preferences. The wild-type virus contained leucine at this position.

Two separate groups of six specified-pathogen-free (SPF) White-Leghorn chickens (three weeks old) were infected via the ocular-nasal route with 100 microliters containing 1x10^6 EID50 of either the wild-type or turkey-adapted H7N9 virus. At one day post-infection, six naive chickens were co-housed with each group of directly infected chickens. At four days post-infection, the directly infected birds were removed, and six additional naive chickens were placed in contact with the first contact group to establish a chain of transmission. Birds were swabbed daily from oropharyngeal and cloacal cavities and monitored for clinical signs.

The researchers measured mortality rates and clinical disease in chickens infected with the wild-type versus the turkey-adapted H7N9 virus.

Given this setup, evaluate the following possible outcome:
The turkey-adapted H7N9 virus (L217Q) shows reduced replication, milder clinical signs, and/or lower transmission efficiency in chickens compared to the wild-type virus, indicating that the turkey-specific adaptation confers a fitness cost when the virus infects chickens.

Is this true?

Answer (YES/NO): NO